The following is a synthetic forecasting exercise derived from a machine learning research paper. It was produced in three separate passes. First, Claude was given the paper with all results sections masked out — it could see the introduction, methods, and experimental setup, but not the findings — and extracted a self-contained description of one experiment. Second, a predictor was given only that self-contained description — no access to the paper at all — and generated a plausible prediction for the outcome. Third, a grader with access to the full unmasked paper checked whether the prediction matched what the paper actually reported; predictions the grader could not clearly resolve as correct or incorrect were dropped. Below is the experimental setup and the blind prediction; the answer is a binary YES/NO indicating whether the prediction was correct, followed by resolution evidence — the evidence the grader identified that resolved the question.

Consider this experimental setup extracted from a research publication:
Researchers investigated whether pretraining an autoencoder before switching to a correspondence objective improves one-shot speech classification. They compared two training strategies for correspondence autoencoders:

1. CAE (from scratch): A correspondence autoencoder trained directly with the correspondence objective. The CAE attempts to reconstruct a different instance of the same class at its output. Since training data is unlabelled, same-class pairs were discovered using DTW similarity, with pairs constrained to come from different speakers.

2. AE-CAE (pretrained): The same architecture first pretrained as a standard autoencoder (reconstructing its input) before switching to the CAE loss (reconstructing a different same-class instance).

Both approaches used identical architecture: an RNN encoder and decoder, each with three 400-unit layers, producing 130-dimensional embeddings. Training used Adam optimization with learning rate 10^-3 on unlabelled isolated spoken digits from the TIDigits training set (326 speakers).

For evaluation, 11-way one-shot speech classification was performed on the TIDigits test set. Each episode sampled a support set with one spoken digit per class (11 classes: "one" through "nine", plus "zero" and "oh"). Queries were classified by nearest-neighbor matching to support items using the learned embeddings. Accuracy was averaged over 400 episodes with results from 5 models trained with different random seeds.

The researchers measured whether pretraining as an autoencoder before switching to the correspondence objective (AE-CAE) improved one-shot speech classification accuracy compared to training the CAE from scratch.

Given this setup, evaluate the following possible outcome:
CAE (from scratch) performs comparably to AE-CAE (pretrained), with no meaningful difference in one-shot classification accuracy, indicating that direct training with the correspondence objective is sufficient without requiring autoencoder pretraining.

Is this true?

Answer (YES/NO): YES